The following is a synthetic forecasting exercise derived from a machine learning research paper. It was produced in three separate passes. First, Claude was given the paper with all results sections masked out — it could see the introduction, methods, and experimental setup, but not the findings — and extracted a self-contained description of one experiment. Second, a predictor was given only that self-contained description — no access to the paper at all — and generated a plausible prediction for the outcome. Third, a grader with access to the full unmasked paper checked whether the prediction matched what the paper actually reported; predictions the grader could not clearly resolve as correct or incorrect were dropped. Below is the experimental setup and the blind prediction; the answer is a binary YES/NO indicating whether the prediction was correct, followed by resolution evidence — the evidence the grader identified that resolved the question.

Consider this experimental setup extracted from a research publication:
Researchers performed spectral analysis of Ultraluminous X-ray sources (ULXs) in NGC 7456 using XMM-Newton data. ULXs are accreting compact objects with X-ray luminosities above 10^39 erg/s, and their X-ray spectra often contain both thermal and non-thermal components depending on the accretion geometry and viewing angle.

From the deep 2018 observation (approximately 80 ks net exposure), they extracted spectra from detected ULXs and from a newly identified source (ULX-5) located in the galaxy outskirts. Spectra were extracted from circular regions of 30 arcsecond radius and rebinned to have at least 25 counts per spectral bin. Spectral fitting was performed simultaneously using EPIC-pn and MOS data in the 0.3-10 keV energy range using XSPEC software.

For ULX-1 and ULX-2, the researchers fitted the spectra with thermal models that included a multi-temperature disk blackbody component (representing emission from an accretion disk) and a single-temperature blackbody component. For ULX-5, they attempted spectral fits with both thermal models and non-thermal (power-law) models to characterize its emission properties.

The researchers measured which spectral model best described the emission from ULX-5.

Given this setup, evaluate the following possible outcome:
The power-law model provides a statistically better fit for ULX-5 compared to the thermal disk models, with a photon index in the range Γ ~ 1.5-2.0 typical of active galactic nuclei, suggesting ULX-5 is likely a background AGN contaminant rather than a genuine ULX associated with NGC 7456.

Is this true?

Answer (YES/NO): NO